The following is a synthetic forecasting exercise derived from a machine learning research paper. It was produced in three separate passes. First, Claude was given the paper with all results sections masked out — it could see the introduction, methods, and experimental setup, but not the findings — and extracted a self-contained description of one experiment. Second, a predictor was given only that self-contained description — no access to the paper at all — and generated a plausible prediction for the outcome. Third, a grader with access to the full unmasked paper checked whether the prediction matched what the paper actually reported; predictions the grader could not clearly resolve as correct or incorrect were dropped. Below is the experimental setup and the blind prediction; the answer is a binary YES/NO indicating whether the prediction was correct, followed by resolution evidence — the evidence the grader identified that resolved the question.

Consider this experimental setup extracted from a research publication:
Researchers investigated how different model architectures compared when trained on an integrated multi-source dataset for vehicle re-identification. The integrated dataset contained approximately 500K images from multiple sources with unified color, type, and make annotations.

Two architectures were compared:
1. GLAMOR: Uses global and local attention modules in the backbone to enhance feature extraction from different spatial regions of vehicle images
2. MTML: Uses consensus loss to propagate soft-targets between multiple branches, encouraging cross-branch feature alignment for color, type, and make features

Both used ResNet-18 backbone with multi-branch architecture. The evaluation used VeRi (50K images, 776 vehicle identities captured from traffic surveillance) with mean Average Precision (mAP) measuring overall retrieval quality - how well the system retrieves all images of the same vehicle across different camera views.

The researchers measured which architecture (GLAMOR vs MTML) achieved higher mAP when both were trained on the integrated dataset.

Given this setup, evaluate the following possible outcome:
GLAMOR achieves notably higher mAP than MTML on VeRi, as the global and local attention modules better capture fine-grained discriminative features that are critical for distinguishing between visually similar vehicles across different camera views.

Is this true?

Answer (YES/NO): YES